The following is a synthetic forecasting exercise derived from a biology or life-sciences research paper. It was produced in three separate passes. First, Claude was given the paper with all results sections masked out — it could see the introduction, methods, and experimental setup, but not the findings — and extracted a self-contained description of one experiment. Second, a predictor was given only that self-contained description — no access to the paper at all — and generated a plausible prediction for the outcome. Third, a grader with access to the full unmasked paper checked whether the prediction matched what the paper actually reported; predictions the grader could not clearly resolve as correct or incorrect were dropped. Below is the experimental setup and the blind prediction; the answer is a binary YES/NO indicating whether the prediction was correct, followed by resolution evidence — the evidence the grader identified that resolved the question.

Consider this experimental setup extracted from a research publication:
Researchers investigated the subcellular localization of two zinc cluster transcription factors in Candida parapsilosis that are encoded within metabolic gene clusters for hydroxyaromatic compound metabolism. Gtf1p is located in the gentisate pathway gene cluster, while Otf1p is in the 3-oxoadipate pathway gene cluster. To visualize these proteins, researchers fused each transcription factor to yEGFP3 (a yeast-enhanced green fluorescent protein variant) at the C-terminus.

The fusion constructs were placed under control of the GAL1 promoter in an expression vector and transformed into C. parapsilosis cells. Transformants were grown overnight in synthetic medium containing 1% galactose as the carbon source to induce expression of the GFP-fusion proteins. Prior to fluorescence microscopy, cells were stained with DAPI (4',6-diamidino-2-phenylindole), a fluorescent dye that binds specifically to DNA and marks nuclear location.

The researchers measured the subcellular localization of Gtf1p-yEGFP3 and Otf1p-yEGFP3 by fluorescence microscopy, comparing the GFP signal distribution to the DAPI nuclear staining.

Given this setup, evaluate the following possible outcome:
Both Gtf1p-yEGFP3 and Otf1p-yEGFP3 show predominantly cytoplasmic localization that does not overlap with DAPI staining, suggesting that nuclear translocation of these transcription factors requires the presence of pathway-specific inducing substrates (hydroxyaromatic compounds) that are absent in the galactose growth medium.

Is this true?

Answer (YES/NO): NO